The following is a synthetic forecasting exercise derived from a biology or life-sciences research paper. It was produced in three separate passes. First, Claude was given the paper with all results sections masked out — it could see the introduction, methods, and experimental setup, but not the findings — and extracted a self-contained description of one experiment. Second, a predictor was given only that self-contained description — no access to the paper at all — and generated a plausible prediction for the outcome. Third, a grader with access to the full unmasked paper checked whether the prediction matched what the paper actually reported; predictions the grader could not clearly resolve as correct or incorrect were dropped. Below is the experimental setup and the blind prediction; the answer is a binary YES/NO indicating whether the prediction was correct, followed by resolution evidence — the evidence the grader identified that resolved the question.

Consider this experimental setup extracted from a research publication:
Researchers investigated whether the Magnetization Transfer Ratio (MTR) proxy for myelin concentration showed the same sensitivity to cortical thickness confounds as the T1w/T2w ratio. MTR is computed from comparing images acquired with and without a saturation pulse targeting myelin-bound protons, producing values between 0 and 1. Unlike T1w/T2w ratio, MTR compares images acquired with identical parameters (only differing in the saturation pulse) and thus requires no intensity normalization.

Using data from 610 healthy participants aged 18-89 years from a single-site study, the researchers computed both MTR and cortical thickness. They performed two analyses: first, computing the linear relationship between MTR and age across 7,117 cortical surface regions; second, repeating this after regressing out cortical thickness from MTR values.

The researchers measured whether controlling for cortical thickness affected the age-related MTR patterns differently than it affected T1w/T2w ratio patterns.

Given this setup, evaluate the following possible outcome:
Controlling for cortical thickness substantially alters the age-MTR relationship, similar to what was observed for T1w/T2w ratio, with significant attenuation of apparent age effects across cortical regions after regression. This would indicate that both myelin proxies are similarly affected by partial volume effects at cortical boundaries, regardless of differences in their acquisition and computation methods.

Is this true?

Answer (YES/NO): NO